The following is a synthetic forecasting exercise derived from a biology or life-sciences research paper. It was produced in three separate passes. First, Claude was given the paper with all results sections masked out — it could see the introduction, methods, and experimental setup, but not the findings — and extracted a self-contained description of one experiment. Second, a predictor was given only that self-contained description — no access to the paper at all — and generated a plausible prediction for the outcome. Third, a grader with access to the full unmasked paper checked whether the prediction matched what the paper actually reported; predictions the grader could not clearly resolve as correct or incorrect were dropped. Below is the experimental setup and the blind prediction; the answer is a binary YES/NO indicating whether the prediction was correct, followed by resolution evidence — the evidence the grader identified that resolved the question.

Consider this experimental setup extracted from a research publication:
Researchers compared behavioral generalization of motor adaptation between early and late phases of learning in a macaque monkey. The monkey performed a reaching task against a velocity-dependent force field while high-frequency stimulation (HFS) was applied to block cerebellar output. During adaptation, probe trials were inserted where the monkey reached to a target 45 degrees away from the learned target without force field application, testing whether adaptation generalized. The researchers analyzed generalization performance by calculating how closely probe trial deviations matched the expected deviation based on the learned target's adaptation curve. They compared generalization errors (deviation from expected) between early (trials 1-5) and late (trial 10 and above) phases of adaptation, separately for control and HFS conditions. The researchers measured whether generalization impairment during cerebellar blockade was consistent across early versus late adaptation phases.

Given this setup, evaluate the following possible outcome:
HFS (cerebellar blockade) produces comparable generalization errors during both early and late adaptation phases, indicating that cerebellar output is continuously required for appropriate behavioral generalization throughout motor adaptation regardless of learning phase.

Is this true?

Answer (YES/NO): NO